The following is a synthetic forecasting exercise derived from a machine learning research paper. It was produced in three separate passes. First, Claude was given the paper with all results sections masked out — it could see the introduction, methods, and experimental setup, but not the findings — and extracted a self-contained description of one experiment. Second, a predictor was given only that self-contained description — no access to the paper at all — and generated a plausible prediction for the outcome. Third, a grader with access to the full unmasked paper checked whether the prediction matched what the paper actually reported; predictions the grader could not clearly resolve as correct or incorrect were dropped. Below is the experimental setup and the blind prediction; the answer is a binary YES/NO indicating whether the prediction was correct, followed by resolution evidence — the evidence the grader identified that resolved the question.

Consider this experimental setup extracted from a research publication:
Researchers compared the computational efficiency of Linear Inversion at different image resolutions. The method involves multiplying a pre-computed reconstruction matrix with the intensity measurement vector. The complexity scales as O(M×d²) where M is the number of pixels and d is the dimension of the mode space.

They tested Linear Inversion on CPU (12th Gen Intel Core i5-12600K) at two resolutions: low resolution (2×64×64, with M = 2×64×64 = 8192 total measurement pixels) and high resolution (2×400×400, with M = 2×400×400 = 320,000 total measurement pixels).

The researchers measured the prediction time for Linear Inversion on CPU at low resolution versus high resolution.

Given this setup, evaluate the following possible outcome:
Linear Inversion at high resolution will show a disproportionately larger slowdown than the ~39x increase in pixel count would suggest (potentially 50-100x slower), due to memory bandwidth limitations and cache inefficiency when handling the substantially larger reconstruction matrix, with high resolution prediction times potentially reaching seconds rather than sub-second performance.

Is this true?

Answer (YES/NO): NO